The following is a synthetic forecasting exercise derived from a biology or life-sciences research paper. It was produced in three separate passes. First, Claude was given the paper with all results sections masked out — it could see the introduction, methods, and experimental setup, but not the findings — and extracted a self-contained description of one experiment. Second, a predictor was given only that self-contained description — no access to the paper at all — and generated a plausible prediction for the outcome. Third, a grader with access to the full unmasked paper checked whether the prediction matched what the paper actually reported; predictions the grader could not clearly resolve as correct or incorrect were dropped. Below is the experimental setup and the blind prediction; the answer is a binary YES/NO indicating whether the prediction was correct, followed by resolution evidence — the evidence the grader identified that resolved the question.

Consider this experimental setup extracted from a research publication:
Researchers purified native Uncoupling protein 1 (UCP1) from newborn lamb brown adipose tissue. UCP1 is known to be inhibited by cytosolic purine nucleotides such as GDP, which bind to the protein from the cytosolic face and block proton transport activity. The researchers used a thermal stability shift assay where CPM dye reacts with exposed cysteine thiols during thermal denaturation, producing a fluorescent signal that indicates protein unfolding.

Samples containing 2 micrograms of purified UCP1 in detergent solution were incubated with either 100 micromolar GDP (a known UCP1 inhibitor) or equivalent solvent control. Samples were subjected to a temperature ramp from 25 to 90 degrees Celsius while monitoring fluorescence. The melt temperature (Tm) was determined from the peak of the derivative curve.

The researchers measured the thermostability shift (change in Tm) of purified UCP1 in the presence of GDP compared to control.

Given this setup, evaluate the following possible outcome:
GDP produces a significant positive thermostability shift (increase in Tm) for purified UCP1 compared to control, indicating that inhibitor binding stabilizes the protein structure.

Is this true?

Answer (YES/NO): YES